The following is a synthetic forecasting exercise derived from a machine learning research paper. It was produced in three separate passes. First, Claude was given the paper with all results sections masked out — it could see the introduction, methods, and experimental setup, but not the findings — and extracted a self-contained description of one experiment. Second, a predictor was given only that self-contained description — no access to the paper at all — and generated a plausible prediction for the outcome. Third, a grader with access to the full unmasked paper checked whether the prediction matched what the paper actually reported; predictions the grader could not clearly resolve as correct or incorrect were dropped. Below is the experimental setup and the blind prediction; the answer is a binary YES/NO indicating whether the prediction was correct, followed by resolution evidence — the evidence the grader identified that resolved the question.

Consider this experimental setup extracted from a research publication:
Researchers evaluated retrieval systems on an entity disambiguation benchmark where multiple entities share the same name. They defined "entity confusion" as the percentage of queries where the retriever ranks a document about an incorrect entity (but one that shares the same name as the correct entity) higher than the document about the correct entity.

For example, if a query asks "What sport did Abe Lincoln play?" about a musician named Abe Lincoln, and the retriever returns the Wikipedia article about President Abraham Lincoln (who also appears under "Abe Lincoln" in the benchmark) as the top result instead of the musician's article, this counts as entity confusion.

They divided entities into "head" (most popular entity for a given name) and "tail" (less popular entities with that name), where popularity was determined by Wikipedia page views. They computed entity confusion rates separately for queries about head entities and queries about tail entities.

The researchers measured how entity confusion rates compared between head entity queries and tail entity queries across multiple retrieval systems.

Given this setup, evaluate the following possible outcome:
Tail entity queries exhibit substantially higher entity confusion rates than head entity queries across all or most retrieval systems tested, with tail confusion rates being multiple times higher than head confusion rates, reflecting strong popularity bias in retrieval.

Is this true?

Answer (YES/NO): YES